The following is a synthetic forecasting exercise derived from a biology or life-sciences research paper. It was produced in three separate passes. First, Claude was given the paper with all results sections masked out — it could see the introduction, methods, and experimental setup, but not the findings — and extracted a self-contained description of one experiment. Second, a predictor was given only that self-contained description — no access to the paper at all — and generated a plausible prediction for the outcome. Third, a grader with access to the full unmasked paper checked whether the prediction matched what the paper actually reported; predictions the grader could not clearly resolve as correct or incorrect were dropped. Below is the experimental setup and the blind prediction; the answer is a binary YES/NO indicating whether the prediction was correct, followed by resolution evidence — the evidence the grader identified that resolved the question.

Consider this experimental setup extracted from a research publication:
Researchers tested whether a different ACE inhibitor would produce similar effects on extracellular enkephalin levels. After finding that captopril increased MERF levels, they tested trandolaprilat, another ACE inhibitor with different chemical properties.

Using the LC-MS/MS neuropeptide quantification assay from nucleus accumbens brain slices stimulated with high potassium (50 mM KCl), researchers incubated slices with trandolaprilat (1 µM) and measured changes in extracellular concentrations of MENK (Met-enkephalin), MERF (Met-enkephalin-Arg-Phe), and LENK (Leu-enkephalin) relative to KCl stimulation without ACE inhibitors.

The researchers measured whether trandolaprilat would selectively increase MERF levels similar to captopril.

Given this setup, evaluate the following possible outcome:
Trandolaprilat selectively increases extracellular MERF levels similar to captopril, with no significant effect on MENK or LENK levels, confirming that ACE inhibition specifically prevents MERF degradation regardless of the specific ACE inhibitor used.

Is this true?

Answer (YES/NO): YES